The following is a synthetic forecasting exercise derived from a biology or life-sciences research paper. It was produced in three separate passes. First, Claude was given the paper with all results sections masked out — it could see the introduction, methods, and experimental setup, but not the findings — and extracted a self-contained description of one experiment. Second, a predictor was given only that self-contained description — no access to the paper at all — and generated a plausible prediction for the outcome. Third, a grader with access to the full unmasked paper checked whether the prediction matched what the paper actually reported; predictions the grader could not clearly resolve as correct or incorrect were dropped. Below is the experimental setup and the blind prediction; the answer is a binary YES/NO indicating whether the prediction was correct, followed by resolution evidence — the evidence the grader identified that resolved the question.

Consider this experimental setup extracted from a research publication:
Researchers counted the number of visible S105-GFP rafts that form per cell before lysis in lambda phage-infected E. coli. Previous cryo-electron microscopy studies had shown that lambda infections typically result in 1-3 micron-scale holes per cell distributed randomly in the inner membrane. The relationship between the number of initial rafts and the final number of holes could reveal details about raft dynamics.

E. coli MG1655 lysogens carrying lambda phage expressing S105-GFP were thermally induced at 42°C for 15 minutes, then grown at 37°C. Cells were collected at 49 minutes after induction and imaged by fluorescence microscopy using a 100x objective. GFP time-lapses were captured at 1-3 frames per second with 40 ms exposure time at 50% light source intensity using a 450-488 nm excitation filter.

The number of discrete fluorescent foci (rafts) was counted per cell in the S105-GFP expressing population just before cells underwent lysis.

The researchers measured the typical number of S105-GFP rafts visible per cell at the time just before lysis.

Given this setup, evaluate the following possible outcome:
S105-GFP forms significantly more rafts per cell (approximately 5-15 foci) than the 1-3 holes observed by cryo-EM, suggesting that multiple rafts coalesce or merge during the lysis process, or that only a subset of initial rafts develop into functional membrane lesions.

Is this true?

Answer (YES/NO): NO